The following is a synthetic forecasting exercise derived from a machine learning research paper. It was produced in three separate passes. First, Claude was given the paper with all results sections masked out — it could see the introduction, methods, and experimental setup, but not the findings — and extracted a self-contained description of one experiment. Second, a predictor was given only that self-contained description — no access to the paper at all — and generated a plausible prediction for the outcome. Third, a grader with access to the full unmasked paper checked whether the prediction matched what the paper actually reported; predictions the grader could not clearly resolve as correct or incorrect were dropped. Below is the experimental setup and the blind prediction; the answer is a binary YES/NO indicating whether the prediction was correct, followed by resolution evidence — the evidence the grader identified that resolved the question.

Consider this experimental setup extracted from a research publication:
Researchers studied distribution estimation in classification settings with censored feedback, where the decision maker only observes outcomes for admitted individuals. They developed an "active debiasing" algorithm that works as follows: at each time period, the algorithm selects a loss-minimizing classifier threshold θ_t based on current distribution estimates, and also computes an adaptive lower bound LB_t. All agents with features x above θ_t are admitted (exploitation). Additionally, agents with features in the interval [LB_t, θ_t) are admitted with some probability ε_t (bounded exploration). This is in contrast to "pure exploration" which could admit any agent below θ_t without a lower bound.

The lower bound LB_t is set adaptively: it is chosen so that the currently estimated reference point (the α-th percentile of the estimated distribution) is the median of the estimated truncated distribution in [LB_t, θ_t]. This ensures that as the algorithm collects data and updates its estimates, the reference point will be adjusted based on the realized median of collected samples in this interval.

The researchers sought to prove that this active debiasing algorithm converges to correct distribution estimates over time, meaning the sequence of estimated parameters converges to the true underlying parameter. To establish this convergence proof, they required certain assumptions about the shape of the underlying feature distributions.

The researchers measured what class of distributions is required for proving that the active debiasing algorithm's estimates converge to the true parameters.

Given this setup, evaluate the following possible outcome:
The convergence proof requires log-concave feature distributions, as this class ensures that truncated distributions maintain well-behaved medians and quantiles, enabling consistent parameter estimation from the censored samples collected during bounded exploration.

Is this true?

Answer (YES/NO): NO